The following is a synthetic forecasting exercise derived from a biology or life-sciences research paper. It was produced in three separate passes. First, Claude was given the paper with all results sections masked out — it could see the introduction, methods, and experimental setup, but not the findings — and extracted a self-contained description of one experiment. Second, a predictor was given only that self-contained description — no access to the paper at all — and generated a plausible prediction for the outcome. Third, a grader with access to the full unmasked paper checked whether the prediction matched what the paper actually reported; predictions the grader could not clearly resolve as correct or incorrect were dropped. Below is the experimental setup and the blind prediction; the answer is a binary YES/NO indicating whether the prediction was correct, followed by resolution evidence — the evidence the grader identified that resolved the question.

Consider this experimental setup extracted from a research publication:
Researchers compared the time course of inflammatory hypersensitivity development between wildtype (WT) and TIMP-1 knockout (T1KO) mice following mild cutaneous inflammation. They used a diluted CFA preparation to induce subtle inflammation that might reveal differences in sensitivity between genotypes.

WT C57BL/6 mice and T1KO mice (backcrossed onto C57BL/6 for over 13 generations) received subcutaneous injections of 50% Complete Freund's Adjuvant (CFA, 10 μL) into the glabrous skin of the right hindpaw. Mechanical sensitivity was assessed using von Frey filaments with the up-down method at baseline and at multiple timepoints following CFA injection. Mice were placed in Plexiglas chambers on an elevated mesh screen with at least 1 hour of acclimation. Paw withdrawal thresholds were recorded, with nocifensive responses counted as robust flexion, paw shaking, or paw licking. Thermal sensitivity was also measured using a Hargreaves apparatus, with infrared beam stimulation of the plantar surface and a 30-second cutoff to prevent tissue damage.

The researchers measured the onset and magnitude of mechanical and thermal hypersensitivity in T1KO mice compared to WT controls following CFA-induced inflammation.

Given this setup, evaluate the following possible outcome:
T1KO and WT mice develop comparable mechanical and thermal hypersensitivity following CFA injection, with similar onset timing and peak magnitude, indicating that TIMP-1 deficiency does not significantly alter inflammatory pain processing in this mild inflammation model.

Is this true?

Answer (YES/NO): NO